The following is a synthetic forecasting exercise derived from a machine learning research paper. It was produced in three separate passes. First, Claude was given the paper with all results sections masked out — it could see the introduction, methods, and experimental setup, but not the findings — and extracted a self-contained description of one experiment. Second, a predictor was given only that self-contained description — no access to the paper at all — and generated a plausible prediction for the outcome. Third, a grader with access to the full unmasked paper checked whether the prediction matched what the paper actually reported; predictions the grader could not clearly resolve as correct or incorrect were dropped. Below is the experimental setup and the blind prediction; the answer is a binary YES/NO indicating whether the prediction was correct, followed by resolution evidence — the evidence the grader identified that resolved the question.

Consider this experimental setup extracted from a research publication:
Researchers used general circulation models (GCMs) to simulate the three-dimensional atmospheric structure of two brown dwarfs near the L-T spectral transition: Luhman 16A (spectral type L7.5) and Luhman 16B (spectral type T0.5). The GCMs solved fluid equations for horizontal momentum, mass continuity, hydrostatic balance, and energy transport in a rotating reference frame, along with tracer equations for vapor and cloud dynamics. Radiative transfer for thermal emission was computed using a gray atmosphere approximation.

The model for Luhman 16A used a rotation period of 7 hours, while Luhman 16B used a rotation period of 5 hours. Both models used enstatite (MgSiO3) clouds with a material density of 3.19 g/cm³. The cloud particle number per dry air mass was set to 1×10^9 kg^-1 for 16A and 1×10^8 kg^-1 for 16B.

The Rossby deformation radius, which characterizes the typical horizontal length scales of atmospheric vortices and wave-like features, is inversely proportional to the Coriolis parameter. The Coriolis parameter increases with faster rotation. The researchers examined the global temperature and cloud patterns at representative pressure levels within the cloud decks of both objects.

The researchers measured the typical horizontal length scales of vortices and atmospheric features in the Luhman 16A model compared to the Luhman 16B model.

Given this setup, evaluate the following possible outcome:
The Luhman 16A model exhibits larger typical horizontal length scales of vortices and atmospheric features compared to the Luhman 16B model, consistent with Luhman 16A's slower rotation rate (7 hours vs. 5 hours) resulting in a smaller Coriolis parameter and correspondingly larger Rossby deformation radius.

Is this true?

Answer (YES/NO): YES